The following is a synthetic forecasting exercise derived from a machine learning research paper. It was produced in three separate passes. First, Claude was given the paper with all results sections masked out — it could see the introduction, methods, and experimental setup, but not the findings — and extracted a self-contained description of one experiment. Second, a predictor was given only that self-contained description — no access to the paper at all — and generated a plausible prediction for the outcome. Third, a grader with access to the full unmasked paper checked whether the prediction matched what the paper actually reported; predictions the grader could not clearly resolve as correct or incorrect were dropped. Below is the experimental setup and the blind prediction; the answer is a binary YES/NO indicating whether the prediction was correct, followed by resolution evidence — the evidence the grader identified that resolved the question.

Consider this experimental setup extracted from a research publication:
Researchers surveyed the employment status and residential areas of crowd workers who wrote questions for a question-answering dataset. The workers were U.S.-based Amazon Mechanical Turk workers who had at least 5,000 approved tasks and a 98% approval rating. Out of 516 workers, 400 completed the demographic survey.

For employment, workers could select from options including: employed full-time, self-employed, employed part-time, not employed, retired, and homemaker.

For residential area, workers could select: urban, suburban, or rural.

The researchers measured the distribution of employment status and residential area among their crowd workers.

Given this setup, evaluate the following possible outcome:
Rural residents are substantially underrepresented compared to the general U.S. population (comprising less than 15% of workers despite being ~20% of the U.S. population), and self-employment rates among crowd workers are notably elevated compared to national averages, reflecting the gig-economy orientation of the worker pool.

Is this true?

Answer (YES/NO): NO